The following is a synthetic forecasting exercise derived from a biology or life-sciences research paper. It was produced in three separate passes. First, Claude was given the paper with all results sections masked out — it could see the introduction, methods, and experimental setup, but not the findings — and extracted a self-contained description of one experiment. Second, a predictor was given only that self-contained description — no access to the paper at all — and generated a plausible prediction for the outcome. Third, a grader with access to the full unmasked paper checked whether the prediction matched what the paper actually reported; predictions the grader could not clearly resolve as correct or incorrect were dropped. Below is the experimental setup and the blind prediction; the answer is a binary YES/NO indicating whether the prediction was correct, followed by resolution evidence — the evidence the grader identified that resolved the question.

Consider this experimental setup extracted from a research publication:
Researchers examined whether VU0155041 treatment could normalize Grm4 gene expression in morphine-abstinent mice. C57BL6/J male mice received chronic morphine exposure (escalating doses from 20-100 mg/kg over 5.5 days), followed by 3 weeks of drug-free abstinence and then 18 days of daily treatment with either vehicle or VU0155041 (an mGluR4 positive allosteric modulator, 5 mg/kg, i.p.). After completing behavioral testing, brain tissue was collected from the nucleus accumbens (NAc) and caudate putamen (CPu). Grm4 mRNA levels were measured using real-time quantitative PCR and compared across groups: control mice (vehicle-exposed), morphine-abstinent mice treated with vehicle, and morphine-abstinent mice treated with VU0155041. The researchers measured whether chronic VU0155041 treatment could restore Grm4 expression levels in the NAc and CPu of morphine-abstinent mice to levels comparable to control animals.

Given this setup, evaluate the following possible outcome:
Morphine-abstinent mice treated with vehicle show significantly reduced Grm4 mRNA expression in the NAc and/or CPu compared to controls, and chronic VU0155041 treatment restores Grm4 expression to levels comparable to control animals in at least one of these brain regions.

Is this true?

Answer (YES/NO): NO